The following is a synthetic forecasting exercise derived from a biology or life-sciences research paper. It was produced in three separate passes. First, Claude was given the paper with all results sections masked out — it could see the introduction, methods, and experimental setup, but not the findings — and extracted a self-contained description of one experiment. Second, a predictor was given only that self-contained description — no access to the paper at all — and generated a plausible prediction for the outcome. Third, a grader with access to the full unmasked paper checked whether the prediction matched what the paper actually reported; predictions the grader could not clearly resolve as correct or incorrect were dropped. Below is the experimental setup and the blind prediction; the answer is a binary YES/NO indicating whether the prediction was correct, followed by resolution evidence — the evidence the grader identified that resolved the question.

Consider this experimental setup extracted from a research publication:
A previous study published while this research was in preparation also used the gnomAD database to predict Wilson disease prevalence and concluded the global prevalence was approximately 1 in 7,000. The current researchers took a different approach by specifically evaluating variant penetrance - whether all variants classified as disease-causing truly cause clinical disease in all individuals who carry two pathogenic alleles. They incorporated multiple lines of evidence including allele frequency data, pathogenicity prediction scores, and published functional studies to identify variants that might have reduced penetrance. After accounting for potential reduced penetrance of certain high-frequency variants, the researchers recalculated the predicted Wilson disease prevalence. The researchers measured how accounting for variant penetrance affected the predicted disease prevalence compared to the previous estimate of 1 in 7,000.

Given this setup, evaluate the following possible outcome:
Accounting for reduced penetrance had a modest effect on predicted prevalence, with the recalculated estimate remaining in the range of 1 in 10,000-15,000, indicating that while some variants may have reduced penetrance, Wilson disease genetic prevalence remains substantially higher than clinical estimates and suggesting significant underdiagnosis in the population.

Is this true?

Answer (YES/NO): NO